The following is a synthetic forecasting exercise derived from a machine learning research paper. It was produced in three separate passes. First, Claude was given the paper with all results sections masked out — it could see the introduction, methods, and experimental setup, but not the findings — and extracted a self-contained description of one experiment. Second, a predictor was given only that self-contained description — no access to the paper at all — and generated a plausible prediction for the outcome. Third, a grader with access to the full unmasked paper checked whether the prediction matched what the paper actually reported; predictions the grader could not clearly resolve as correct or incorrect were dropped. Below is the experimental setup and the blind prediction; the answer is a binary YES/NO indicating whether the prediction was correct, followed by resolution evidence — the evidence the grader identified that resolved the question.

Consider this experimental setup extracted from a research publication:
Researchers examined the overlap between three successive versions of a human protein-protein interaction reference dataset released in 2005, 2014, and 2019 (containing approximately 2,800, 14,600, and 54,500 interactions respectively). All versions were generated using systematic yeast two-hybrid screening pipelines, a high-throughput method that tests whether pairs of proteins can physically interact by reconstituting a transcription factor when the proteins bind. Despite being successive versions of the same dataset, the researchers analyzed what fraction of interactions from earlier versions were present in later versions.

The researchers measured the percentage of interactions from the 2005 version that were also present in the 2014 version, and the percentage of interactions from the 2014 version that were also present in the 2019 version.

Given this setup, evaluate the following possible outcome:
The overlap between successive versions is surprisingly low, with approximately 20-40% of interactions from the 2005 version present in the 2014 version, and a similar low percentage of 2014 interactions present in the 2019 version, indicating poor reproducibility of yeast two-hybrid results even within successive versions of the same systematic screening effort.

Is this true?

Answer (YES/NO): YES